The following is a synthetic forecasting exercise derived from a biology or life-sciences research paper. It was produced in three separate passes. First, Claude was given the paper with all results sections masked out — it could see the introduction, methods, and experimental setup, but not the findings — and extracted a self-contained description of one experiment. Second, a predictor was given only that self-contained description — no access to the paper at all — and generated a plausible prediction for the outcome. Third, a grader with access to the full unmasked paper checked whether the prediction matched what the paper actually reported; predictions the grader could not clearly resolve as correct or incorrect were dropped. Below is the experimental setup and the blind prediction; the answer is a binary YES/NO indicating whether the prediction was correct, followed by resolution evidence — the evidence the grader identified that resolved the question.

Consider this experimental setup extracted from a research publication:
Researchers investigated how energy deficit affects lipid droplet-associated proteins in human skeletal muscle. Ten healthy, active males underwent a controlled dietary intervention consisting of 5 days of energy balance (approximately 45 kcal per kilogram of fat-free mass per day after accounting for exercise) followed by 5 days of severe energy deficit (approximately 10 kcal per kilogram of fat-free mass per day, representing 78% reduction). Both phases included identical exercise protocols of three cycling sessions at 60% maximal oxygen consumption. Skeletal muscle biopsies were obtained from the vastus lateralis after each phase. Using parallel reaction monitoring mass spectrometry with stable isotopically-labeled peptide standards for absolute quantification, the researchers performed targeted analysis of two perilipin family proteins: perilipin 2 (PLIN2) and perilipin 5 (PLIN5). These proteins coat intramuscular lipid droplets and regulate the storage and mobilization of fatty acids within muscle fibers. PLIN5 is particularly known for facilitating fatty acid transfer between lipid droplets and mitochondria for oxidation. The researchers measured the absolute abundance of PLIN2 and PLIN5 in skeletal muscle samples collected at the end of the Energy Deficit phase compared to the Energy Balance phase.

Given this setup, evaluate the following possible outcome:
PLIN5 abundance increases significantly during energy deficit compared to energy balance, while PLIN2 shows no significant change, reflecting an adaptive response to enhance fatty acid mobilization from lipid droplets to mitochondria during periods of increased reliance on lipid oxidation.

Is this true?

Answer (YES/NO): NO